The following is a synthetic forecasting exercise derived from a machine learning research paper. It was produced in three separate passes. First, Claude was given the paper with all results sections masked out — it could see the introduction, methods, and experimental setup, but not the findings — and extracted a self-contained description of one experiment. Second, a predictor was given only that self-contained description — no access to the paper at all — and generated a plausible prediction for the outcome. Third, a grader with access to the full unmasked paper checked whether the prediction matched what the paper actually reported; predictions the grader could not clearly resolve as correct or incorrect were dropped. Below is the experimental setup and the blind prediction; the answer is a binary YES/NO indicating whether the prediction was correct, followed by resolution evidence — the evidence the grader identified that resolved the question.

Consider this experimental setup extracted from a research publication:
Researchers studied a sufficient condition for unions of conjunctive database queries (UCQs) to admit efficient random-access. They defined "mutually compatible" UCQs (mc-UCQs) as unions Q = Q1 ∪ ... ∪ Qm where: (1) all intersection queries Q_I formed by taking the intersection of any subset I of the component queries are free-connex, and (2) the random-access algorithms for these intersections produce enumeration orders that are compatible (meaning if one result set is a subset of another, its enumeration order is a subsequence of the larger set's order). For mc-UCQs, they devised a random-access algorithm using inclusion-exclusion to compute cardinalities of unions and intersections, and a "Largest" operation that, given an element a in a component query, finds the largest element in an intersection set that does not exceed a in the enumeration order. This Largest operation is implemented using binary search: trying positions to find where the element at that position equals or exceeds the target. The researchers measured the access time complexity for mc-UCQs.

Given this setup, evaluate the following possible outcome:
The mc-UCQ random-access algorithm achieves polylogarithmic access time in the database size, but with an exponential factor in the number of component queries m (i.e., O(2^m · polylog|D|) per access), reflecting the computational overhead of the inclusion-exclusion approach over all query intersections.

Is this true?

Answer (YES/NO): YES